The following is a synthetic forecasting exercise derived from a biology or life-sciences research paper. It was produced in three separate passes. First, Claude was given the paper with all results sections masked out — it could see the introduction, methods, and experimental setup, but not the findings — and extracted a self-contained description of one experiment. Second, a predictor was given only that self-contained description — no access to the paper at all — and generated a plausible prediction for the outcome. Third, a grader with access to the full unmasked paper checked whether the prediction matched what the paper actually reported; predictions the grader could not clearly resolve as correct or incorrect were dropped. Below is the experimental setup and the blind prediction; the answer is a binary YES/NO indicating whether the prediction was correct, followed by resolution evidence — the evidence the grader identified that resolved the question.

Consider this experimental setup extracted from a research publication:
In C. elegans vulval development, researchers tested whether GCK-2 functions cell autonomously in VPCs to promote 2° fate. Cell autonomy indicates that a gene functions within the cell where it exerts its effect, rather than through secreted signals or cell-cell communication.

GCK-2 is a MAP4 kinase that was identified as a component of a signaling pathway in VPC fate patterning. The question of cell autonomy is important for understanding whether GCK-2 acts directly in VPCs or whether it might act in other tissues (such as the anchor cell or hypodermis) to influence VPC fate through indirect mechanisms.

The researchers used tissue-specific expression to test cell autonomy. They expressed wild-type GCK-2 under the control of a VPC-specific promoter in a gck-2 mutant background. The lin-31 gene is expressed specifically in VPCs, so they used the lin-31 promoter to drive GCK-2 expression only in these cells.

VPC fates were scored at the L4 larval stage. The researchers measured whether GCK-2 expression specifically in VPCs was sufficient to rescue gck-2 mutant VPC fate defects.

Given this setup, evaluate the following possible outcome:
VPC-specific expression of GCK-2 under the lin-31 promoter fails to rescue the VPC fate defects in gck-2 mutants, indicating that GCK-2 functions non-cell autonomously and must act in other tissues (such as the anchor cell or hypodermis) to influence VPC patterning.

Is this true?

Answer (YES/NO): NO